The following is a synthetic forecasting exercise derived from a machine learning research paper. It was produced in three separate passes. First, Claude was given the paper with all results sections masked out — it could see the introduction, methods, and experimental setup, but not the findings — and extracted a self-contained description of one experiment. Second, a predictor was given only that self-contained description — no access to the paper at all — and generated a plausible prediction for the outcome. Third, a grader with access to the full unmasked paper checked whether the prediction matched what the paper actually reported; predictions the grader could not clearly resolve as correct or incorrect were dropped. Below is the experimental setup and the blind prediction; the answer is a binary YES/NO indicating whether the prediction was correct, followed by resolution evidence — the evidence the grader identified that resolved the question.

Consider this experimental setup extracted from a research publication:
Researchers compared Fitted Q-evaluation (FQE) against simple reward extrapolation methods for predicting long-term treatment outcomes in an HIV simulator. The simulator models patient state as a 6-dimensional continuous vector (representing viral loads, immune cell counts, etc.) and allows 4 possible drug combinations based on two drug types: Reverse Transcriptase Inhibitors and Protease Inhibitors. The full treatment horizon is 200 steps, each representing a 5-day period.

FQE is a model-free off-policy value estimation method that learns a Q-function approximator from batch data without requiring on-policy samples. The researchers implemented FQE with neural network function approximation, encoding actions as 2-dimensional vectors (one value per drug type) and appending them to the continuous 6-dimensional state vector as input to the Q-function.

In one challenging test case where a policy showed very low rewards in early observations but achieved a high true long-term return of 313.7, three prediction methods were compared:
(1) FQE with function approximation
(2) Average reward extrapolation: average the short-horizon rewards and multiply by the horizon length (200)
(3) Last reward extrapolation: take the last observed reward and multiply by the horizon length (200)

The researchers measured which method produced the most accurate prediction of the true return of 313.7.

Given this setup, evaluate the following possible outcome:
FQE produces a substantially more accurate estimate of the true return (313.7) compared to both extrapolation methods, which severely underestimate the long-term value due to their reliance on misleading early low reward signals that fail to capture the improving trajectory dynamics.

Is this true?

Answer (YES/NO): YES